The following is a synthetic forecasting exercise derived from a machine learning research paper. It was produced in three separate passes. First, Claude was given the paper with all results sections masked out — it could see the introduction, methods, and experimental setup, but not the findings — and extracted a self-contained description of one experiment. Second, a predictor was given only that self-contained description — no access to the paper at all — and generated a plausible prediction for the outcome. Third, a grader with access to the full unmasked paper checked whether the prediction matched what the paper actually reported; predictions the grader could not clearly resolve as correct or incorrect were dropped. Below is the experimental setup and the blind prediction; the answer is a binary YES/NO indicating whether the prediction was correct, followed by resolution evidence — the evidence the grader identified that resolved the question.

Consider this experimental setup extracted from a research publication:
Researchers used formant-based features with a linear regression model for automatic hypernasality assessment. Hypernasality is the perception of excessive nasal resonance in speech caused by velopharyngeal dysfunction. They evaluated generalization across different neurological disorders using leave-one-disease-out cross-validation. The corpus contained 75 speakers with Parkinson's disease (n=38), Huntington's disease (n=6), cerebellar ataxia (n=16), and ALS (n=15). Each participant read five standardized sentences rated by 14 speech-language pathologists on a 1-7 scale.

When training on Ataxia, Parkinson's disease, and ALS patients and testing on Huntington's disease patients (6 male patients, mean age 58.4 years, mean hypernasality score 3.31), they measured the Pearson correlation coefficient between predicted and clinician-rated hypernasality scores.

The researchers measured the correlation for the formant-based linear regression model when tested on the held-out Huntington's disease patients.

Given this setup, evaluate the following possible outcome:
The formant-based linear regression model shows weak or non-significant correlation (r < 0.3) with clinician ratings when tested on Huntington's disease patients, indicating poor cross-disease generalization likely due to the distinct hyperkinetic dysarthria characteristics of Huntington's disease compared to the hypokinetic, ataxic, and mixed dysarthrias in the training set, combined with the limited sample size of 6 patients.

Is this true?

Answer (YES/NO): NO